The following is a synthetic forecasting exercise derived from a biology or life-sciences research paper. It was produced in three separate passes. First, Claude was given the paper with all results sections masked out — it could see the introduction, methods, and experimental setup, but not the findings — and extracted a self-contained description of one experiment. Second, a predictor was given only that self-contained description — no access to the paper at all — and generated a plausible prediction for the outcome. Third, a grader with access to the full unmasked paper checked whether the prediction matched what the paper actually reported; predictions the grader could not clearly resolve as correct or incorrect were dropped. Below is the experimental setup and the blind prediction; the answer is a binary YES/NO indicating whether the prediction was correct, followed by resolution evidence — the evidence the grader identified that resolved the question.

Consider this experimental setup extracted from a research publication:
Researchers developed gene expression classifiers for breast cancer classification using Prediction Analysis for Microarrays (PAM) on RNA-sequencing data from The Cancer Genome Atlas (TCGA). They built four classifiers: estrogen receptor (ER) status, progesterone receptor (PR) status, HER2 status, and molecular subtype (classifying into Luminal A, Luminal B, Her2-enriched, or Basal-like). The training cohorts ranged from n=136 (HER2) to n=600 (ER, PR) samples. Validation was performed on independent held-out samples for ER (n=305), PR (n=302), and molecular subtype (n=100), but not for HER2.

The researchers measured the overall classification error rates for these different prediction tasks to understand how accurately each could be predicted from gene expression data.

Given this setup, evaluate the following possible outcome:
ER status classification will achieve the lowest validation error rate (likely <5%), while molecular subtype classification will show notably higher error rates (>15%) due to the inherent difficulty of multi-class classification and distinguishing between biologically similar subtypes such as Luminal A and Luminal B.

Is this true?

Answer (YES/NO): YES